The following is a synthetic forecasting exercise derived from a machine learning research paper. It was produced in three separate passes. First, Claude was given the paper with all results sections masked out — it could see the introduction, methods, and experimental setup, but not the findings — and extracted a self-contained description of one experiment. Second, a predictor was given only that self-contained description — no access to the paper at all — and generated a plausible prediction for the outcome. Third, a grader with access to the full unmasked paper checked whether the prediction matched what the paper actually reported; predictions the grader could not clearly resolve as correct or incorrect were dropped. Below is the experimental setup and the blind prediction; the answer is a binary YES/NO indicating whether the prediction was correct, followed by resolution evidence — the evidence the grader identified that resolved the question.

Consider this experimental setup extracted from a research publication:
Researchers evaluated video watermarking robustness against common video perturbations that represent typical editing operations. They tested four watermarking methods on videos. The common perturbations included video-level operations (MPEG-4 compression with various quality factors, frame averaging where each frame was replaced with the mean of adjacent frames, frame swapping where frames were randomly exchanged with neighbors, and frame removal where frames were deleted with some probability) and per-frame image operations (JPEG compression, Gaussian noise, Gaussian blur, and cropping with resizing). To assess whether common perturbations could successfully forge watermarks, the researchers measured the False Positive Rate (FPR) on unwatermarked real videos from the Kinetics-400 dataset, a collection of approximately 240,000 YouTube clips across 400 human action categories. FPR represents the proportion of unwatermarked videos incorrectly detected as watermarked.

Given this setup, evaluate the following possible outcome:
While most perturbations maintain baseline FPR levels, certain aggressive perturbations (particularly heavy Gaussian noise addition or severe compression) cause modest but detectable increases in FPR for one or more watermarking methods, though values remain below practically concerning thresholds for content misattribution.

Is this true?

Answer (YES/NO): NO